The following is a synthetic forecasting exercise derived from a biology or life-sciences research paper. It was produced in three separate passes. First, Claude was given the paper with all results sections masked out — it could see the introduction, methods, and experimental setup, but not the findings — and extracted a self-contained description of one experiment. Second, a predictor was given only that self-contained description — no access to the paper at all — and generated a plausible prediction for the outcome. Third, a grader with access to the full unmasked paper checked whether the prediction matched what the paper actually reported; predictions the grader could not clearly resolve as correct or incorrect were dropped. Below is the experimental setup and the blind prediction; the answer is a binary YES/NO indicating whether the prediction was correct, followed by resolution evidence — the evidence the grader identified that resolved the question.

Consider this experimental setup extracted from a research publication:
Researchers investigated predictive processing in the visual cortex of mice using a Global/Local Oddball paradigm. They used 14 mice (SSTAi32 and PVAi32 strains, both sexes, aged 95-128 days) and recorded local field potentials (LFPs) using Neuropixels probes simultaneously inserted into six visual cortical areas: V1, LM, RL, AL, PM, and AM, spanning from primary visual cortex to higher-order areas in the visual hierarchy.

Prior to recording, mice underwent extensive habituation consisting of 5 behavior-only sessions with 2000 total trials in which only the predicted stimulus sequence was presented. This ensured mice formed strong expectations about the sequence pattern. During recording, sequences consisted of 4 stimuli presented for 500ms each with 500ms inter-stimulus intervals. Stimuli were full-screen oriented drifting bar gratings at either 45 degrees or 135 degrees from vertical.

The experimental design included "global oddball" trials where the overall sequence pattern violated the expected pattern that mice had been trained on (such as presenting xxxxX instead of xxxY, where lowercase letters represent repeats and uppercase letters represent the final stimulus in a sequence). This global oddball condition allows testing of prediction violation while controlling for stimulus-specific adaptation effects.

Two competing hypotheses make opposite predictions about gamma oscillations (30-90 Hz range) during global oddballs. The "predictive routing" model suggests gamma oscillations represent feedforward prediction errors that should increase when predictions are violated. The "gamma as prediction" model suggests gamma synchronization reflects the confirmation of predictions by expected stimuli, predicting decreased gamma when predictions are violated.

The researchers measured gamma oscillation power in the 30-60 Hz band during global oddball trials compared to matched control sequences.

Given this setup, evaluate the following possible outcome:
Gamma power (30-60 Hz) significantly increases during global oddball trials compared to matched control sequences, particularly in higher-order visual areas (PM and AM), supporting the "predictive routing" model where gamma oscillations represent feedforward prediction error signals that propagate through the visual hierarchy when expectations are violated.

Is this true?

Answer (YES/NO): NO